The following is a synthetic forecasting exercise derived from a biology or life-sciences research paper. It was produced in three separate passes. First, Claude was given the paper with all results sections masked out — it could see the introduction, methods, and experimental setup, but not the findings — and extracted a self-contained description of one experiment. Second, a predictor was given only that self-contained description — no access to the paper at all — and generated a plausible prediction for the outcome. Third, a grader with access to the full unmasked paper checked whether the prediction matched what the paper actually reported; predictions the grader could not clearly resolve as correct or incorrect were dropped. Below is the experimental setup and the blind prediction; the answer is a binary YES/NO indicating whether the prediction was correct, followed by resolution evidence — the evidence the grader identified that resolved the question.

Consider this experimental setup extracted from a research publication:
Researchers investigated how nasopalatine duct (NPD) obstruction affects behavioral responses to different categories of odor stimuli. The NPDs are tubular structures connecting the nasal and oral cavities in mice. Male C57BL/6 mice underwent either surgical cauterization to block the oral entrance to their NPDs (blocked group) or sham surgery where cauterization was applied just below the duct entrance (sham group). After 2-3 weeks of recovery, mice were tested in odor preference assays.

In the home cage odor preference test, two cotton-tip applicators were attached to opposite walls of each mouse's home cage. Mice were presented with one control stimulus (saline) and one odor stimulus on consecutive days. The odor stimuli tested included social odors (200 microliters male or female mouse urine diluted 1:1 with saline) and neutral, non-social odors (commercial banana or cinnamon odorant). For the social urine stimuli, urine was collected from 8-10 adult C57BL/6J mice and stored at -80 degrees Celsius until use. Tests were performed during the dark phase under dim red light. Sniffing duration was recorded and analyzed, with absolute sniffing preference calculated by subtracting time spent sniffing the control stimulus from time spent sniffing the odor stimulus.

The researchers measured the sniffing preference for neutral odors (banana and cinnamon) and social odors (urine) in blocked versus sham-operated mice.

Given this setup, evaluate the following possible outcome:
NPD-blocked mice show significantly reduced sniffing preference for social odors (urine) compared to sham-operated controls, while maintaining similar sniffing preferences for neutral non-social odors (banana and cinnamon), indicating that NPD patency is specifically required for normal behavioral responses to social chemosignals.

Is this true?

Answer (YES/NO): YES